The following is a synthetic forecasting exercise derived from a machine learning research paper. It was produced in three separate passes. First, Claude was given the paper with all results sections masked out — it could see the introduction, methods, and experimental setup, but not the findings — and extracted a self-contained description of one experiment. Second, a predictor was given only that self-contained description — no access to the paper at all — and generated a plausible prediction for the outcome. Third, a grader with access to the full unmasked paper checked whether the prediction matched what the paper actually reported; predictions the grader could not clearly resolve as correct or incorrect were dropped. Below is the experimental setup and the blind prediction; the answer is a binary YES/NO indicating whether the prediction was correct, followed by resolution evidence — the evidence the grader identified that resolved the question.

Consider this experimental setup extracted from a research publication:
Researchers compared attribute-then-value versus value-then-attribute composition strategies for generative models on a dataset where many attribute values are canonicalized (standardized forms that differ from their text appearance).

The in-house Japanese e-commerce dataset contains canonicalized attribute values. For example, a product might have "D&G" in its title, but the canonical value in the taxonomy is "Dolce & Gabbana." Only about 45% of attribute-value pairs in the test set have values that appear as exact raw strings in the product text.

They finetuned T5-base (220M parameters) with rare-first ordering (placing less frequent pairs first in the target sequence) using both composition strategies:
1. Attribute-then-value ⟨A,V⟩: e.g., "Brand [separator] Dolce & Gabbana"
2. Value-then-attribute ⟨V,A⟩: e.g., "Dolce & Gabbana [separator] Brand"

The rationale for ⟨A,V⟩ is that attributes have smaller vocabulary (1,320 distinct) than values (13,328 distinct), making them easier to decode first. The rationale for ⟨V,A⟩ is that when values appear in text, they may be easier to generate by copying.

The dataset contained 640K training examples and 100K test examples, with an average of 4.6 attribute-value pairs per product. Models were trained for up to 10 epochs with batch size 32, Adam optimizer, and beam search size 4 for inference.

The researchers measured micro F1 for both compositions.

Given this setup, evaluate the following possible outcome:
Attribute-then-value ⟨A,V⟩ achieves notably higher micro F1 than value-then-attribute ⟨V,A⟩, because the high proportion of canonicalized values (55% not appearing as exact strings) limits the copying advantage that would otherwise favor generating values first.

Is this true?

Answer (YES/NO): NO